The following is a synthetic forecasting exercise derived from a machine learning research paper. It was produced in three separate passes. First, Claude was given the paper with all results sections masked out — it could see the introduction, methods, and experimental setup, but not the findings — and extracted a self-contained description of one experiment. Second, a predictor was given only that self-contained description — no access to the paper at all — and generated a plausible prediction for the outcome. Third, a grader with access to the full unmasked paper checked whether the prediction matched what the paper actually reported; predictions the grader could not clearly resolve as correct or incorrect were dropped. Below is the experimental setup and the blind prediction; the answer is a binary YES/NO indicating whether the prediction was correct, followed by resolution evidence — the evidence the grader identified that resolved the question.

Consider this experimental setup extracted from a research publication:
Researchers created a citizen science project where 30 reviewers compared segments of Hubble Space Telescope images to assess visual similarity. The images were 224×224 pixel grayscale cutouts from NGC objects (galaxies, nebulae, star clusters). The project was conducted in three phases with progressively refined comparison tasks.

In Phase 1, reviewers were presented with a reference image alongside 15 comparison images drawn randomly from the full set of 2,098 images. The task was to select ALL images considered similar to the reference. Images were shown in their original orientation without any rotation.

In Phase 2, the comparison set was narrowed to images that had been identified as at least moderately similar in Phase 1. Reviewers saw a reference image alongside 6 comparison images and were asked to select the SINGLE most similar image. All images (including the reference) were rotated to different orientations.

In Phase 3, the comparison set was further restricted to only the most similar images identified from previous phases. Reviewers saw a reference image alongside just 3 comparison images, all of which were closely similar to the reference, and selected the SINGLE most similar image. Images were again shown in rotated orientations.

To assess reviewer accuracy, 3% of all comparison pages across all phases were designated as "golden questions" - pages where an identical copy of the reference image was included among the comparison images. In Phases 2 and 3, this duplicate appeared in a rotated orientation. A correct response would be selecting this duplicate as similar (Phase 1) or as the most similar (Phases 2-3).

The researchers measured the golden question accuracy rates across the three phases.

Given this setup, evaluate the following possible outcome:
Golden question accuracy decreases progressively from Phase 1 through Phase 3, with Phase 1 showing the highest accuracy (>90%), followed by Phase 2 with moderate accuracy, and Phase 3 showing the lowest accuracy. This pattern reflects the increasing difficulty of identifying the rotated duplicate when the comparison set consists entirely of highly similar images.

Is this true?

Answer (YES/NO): NO